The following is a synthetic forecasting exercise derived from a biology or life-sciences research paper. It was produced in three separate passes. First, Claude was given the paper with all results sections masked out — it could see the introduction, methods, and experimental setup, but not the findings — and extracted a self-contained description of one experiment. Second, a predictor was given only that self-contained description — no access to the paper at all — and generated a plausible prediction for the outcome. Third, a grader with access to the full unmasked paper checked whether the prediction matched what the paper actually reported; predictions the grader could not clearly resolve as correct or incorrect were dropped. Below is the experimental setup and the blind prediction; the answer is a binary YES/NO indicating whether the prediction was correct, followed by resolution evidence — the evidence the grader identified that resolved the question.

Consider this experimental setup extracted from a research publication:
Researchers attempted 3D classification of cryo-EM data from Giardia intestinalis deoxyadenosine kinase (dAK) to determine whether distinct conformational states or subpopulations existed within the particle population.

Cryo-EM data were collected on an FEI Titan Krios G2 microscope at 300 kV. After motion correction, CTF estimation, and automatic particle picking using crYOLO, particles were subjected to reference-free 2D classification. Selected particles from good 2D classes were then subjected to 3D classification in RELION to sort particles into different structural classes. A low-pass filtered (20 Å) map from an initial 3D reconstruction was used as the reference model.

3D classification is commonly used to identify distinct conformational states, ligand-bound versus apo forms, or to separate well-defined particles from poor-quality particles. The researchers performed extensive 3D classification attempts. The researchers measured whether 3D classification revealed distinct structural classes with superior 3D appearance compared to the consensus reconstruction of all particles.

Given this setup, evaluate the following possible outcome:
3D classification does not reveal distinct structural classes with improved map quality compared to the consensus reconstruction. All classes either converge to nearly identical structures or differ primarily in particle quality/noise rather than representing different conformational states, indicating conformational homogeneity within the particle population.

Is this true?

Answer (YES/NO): YES